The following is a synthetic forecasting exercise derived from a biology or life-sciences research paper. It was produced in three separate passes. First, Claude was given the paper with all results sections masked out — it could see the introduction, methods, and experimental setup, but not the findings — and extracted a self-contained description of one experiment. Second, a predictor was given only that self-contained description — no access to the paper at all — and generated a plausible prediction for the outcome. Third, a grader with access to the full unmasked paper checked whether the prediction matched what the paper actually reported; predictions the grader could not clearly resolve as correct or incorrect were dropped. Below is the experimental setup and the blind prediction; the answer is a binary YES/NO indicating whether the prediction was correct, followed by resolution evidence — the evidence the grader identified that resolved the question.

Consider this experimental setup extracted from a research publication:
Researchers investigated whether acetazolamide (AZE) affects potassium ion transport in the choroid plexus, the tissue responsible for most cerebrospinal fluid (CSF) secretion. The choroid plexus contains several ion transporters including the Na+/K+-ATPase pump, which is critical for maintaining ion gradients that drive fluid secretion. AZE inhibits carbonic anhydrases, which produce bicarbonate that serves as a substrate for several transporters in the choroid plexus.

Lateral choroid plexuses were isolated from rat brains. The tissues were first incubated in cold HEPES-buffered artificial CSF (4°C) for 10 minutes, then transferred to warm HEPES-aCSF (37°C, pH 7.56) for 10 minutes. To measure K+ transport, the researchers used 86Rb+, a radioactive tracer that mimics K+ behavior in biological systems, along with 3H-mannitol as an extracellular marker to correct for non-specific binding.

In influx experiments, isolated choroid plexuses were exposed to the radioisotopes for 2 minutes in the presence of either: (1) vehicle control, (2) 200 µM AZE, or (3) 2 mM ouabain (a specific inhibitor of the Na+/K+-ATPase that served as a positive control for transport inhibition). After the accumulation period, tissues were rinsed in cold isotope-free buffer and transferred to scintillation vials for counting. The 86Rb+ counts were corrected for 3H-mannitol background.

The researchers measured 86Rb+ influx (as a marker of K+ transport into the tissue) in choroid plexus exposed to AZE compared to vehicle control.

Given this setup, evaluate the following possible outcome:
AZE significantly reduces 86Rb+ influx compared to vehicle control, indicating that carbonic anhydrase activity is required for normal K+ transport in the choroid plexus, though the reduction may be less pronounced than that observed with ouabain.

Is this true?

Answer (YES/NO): NO